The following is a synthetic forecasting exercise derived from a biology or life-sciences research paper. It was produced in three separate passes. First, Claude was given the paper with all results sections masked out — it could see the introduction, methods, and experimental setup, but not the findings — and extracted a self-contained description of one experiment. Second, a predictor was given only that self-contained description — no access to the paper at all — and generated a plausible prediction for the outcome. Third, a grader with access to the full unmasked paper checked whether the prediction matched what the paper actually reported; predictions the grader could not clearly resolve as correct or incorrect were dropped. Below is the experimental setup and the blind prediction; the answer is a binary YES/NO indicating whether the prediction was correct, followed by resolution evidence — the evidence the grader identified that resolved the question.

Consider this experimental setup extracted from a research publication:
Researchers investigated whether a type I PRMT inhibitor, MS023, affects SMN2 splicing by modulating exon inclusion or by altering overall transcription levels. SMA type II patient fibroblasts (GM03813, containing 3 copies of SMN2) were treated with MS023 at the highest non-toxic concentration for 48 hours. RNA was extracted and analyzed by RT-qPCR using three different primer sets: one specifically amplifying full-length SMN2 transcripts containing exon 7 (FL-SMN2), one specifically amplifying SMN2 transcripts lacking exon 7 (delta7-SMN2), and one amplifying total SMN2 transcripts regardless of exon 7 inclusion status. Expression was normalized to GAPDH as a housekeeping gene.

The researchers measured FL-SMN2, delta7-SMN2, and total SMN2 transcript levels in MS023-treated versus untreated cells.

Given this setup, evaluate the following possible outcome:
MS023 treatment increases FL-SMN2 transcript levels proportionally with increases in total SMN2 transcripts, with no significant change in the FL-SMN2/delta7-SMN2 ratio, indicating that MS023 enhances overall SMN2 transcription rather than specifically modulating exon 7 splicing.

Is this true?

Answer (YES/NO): NO